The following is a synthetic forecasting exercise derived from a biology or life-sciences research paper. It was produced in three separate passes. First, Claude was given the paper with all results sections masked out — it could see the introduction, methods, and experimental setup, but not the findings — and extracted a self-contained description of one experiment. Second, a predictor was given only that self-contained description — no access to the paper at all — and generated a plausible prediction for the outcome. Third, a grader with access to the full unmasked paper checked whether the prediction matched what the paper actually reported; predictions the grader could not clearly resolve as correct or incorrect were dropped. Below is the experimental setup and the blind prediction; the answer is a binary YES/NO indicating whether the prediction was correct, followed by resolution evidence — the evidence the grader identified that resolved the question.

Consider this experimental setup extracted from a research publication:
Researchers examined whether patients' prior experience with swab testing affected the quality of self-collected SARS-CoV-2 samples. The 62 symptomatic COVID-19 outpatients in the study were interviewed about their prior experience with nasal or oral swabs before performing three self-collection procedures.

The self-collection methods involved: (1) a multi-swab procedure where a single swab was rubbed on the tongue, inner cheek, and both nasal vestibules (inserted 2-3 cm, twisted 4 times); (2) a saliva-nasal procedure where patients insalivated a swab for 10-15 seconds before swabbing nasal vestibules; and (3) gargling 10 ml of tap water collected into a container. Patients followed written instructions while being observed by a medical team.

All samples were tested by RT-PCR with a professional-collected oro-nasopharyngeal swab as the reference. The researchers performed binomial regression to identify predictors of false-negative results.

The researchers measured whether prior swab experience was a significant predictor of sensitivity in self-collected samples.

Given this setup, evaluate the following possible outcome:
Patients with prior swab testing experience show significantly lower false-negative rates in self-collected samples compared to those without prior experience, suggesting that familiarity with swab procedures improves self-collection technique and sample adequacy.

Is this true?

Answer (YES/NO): NO